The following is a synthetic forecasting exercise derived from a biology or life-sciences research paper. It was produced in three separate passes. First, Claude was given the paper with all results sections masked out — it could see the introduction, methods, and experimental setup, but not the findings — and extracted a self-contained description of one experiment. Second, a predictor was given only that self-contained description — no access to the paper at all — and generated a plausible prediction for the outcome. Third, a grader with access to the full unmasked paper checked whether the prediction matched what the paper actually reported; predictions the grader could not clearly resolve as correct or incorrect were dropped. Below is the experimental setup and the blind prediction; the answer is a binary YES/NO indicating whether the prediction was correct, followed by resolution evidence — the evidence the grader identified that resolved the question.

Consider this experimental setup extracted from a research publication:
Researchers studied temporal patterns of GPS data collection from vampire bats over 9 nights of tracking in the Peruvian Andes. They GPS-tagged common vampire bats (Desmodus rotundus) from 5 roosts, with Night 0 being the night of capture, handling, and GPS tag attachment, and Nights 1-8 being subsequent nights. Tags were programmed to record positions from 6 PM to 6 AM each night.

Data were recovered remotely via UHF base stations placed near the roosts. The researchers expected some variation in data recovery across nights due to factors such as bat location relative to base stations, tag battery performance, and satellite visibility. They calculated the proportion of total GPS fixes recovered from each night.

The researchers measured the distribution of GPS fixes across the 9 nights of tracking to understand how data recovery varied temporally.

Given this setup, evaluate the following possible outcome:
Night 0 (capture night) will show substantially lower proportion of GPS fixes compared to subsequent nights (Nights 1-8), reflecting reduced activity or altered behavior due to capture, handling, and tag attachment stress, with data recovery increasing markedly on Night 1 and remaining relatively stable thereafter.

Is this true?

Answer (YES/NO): NO